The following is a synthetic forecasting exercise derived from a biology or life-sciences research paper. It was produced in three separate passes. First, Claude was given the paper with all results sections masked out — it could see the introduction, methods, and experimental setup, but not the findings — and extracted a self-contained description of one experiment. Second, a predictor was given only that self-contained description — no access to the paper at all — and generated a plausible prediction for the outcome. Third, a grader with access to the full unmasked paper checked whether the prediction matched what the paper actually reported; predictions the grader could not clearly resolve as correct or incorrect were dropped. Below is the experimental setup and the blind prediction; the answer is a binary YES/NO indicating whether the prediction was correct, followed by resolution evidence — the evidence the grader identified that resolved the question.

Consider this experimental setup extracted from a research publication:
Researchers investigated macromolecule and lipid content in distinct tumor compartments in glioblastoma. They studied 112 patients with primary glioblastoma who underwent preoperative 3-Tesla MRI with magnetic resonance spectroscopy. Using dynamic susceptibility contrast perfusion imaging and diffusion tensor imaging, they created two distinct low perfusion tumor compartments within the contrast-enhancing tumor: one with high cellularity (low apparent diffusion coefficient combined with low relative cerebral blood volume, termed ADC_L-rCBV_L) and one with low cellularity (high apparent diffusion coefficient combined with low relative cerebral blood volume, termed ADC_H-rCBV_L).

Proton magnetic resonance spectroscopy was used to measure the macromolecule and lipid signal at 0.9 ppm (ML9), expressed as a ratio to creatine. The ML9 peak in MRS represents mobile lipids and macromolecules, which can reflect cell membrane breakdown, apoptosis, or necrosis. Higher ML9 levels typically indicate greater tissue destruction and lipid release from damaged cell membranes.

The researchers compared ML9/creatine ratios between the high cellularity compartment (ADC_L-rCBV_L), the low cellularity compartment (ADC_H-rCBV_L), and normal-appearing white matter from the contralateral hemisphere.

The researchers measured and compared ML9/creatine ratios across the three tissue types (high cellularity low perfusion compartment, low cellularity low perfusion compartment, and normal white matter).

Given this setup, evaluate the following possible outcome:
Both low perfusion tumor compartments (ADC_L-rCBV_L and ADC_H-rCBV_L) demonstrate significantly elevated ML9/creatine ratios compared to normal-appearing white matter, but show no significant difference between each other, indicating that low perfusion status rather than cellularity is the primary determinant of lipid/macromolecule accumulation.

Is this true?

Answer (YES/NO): YES